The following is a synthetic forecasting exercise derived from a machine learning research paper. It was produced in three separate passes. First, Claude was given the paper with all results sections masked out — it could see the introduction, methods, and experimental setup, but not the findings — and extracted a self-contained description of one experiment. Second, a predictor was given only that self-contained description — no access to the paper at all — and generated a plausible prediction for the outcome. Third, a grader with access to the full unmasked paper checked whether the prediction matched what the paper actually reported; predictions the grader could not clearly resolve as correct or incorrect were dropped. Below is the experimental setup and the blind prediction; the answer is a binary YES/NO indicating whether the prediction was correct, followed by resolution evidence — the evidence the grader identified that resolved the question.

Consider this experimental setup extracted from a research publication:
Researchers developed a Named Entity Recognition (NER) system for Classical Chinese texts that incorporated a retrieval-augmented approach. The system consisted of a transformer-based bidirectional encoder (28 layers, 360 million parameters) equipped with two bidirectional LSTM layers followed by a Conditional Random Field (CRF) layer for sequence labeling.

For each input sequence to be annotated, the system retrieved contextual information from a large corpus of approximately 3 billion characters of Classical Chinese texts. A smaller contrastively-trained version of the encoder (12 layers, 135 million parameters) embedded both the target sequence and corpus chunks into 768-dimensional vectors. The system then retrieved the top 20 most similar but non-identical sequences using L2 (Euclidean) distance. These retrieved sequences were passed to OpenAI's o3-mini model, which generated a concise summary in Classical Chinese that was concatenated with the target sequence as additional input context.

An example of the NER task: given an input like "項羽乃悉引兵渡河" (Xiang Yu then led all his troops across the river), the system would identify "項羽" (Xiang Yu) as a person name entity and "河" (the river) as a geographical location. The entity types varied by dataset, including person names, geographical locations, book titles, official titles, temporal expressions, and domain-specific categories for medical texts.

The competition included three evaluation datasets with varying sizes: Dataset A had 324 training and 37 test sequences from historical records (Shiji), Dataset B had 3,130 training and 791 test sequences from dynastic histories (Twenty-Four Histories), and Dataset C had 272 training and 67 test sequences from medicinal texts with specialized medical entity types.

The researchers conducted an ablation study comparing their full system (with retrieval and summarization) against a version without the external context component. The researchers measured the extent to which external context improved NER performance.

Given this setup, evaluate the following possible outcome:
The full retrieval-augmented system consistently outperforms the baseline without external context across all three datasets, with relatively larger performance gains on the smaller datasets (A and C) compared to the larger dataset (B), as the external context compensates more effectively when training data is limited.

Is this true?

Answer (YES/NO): NO